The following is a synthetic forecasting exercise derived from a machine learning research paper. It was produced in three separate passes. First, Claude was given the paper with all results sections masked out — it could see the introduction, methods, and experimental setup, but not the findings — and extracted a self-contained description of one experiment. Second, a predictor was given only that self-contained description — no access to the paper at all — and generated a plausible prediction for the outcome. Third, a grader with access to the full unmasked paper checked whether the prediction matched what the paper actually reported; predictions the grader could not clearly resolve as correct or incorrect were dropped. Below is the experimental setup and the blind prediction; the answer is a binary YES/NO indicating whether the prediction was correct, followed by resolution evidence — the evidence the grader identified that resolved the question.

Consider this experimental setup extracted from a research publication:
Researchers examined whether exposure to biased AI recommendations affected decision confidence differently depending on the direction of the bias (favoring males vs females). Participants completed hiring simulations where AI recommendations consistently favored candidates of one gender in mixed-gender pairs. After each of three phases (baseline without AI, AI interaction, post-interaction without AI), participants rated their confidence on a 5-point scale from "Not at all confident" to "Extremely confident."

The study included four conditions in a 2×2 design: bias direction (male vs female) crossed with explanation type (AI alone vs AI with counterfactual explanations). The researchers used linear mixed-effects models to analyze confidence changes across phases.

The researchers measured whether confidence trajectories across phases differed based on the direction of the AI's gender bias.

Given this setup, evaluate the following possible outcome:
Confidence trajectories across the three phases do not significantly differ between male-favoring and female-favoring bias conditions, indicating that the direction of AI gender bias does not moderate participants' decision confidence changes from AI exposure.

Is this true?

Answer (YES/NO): NO